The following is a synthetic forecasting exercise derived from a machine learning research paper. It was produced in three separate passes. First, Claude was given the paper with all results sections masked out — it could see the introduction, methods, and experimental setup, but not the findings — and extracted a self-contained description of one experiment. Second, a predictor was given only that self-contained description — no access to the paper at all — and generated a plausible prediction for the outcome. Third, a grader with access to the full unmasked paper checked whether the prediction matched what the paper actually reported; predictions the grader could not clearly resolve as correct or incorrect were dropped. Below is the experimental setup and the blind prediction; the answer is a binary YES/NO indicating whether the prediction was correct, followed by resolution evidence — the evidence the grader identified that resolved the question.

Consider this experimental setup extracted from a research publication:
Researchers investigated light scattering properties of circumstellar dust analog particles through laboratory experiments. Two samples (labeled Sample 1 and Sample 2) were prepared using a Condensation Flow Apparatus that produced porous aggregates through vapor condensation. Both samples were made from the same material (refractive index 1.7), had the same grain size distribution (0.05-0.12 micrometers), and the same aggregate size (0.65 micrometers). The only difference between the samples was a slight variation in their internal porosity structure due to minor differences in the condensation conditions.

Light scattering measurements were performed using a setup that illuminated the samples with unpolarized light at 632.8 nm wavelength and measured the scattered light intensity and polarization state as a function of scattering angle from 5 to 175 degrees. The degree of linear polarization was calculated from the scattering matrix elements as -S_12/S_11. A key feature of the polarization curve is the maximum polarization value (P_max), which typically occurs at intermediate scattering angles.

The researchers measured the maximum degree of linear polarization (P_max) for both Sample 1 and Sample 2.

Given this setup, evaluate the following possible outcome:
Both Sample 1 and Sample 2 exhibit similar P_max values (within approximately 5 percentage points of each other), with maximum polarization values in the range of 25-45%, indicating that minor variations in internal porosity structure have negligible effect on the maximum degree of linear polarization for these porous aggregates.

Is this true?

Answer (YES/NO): NO